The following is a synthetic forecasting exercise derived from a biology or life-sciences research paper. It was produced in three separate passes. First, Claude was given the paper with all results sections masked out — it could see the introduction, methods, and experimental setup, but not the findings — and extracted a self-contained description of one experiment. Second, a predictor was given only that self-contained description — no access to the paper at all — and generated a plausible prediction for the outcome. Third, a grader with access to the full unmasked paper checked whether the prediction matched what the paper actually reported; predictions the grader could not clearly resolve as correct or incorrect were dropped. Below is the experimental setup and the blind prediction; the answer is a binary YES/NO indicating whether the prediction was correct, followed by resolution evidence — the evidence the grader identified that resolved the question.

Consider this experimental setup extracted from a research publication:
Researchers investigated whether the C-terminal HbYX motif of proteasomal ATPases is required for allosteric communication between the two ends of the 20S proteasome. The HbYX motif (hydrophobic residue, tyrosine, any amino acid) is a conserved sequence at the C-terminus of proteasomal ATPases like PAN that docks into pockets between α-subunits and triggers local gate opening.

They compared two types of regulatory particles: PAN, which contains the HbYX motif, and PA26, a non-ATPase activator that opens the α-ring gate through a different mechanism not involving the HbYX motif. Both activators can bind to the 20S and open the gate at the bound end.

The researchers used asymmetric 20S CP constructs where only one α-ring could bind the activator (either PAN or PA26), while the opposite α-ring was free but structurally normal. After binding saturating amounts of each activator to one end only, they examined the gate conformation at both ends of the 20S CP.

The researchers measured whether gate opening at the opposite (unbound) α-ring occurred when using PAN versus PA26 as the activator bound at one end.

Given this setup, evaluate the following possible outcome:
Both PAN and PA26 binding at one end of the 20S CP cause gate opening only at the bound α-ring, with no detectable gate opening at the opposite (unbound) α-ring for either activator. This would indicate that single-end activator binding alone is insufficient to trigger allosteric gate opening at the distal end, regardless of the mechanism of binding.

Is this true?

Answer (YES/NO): NO